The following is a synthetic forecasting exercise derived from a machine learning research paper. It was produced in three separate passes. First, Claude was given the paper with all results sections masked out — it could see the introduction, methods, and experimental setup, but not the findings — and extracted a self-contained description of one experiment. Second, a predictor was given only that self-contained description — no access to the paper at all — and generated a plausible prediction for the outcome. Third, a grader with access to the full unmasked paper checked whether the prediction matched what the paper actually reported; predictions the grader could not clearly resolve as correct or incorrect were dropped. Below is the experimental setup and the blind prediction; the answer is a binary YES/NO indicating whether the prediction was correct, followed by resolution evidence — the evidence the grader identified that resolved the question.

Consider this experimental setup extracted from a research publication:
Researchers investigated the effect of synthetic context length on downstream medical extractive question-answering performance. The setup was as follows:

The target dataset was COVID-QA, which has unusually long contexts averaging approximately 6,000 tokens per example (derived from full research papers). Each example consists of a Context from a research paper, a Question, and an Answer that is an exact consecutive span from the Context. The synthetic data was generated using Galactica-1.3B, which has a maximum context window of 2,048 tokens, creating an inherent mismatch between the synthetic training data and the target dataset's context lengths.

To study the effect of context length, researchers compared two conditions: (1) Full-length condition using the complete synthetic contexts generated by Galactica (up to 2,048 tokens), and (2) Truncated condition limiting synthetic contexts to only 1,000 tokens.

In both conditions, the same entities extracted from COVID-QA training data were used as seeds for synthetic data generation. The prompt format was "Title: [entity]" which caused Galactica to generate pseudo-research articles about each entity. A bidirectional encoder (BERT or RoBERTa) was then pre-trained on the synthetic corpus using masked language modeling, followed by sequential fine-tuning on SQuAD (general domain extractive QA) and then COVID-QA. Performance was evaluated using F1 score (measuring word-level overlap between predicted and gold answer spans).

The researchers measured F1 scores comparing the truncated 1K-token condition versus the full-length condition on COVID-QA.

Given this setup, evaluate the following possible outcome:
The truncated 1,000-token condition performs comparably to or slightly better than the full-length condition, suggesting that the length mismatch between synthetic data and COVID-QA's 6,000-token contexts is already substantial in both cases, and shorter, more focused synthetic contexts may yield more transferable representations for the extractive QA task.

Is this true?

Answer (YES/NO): NO